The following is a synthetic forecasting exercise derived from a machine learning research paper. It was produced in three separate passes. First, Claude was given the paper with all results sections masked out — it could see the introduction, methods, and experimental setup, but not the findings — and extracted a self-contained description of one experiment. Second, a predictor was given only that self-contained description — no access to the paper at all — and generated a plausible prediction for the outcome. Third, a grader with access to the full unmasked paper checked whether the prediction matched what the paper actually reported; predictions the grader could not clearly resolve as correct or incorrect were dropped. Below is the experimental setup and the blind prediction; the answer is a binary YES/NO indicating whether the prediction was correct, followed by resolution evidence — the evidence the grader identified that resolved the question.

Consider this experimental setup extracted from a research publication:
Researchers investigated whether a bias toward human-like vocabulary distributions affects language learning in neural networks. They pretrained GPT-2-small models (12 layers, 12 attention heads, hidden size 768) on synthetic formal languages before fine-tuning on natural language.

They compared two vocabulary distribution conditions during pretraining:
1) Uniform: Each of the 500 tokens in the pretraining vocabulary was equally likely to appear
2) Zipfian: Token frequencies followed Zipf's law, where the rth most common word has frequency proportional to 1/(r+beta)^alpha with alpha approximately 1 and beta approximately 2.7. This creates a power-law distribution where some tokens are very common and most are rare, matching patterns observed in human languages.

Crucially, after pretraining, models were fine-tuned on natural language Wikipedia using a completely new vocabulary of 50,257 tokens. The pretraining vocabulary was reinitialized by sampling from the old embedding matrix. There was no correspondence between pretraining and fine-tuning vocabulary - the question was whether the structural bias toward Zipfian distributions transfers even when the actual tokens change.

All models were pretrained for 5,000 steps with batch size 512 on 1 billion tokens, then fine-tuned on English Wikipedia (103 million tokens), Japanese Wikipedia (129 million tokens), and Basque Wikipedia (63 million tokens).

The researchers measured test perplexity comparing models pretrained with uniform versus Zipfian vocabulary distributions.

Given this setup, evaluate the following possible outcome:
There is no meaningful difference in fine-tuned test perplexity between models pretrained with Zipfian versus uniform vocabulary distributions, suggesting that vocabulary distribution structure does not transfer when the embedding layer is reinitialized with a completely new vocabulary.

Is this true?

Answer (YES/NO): NO